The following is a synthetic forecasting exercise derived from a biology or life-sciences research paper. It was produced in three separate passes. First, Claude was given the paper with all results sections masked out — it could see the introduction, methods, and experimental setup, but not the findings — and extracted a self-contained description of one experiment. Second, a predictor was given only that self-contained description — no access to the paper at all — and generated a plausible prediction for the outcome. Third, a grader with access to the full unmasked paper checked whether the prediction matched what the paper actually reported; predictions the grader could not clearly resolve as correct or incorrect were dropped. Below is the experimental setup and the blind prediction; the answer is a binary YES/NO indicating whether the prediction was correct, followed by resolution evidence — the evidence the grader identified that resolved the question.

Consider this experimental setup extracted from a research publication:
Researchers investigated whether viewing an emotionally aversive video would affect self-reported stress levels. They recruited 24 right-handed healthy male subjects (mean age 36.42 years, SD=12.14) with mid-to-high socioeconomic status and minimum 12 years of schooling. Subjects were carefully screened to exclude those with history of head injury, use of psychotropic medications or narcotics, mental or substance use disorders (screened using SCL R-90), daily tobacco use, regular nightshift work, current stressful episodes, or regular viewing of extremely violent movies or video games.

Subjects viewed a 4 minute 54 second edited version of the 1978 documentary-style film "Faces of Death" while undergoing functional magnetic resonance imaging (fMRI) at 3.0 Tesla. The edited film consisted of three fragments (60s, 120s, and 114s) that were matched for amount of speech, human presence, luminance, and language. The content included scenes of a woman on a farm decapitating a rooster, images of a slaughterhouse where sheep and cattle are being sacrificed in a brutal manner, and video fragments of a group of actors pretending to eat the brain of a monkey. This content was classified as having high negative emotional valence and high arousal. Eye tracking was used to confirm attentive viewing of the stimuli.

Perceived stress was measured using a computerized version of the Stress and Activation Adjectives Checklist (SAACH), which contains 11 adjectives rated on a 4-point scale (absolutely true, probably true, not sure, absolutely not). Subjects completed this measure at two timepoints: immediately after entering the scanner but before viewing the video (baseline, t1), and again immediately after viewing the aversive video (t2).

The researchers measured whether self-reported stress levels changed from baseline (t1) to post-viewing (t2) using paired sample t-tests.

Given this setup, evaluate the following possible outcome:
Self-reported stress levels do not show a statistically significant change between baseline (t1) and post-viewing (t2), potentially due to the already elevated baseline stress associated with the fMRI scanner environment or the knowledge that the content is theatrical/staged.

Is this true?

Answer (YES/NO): NO